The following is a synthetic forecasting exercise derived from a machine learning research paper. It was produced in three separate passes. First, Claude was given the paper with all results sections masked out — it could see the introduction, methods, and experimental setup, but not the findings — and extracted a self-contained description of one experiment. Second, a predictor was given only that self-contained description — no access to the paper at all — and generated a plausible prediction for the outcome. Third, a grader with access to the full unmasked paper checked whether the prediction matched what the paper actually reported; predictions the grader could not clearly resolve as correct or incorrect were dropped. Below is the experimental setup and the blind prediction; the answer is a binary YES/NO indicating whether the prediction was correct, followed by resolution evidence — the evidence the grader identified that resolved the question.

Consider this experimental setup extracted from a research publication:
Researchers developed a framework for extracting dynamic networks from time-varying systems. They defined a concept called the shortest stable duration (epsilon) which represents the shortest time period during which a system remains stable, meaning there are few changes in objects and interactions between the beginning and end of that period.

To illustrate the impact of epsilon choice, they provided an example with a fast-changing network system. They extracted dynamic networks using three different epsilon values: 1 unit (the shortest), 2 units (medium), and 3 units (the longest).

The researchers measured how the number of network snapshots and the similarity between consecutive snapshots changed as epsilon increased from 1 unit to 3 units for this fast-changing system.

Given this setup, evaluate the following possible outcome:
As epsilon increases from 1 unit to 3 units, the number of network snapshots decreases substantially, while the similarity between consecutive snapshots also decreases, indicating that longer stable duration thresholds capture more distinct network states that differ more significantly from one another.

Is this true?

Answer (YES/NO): NO